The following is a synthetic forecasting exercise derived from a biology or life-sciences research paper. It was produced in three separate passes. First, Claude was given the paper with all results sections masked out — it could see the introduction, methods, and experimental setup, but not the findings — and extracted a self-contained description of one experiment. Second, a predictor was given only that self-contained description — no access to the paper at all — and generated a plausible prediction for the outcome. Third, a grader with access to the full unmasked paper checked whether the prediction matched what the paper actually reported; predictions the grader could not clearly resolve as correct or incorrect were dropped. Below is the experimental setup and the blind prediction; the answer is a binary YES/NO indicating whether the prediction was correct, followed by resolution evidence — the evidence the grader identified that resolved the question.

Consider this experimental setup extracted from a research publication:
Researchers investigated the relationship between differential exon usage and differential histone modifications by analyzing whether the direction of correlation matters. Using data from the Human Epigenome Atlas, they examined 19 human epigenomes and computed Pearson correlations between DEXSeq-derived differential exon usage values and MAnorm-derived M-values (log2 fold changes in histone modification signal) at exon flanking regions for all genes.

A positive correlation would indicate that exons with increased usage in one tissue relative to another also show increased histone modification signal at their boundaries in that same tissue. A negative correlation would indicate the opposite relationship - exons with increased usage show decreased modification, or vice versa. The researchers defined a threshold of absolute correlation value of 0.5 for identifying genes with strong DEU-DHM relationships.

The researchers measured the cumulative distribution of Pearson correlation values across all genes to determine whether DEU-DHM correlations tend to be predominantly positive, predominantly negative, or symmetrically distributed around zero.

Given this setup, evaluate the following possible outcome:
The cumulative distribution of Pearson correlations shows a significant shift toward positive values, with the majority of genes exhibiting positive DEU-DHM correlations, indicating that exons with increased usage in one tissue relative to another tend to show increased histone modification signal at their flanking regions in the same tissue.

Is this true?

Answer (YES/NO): NO